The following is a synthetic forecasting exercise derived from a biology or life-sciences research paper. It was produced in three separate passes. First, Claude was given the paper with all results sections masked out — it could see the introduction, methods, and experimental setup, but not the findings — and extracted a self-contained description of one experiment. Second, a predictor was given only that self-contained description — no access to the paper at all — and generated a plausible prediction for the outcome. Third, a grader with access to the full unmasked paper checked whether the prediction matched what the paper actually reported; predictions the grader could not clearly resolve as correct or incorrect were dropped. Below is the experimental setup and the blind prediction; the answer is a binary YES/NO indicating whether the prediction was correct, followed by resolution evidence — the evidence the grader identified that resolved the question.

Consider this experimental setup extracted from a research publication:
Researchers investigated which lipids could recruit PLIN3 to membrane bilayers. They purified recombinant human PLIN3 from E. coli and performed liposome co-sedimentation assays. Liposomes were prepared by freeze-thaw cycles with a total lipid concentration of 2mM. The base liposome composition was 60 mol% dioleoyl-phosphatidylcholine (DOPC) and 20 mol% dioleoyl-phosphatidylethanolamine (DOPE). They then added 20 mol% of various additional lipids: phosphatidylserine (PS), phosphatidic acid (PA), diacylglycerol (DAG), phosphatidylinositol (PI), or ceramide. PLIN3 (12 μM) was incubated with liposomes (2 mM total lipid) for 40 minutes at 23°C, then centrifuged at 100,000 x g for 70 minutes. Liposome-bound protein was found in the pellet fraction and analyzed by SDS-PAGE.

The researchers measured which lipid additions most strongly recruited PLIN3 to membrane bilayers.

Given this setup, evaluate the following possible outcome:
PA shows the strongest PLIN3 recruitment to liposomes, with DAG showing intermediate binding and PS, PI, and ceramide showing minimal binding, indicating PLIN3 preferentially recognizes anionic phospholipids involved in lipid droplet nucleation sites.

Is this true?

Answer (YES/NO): NO